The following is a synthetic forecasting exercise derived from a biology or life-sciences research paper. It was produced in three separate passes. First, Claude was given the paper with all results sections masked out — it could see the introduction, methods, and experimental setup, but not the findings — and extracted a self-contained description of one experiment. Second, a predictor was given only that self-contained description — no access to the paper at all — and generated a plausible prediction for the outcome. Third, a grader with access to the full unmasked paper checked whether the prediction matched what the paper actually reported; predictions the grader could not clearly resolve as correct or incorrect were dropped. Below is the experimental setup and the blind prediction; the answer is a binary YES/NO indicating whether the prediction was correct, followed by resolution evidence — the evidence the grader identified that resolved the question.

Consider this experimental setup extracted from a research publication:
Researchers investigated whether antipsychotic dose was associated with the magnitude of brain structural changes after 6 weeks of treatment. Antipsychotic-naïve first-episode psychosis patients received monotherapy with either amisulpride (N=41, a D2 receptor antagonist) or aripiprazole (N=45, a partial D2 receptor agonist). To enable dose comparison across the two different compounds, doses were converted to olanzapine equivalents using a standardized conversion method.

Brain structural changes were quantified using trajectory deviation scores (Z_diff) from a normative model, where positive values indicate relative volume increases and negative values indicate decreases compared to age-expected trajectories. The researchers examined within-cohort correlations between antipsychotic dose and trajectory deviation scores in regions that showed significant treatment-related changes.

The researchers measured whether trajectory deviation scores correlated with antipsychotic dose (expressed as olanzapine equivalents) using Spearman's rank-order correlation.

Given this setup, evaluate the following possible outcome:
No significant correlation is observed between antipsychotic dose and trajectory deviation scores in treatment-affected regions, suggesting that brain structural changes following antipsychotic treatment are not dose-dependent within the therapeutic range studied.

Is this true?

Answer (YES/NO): YES